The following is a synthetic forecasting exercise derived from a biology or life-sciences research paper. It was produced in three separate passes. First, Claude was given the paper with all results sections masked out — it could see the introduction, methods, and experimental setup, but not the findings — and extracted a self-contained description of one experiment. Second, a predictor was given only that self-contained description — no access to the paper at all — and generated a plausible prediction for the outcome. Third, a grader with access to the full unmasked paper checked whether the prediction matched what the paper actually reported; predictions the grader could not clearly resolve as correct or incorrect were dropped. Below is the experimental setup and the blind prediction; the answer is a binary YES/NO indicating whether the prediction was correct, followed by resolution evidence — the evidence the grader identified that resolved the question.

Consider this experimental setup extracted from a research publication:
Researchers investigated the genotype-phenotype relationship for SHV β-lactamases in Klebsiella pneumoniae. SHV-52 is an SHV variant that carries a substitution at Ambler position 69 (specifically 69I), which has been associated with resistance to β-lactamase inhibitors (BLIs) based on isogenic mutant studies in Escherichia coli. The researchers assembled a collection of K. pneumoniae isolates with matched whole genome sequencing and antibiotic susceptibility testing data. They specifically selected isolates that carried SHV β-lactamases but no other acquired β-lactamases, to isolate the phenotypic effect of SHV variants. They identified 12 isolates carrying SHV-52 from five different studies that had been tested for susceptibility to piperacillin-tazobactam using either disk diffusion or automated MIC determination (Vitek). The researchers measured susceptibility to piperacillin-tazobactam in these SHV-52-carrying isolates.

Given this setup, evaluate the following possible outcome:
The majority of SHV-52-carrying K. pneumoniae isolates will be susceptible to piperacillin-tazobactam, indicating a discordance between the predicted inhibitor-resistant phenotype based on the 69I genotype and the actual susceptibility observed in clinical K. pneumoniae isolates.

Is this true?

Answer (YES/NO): YES